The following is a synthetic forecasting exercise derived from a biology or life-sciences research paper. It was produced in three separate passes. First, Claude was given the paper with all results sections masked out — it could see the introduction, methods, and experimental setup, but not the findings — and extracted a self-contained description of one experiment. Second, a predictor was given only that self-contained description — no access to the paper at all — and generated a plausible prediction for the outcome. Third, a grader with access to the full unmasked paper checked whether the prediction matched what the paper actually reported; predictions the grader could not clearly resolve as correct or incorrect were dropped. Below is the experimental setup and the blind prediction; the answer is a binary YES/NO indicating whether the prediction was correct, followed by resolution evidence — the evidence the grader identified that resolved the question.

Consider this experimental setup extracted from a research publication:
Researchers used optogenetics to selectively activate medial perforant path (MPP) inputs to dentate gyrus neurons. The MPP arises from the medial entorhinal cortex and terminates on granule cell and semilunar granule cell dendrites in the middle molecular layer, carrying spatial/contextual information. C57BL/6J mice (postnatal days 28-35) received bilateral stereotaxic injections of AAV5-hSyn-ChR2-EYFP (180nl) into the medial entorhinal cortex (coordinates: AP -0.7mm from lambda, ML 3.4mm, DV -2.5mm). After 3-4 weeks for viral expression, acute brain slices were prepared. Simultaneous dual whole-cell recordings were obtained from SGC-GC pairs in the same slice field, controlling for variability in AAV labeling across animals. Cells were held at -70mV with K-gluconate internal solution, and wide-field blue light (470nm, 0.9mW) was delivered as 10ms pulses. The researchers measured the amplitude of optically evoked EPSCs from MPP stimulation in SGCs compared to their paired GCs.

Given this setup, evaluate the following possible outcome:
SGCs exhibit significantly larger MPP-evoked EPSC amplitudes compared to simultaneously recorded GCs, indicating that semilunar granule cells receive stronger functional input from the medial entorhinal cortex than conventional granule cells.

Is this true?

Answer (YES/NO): YES